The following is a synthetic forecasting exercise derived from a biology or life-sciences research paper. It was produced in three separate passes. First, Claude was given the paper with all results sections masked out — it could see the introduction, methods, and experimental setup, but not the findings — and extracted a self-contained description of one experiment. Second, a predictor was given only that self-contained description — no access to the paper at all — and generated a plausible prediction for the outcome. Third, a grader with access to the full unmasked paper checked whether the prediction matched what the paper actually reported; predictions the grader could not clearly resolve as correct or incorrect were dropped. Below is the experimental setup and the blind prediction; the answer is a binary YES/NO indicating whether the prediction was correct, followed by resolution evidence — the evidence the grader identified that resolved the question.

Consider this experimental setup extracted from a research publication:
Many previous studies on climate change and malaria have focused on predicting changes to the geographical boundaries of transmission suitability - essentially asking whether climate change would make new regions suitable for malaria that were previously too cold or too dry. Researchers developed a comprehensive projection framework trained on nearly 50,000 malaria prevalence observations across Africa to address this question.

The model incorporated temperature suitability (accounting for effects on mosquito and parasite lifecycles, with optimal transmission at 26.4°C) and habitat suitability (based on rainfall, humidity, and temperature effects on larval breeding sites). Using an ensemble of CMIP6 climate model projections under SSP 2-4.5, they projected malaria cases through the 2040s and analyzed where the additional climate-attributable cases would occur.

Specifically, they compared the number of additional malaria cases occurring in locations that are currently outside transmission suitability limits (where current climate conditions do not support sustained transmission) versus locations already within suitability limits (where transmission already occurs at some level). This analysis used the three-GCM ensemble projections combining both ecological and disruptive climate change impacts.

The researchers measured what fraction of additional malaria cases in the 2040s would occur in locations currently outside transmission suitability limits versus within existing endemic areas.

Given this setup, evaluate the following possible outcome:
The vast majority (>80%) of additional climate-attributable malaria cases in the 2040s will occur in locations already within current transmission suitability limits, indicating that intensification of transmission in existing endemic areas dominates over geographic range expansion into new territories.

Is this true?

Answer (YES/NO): YES